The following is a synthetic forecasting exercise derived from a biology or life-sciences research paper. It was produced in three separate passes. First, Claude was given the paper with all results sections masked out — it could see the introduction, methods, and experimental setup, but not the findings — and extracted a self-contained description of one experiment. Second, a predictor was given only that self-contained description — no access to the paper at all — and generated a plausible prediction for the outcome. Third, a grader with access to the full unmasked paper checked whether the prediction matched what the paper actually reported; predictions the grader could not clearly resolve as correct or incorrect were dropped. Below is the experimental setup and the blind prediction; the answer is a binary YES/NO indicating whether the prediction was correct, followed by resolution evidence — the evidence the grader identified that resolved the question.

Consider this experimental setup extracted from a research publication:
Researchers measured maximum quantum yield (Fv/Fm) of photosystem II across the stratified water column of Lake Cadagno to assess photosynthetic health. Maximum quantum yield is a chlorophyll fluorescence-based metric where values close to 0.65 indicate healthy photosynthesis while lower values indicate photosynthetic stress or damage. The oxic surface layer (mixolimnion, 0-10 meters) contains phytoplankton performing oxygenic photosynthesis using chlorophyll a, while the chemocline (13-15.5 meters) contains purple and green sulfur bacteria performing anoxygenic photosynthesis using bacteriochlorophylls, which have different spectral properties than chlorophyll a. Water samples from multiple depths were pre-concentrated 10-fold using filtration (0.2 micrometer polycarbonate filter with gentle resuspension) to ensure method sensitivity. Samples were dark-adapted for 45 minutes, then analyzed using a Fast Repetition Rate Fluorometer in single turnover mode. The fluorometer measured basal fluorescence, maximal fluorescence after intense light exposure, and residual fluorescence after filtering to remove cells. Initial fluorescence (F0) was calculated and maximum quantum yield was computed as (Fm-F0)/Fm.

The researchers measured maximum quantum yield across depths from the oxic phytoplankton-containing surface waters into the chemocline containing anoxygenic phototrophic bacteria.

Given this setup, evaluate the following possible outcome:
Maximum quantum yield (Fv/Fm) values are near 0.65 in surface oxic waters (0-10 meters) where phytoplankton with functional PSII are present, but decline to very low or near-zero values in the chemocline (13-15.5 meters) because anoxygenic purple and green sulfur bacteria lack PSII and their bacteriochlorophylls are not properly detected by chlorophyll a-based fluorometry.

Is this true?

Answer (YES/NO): NO